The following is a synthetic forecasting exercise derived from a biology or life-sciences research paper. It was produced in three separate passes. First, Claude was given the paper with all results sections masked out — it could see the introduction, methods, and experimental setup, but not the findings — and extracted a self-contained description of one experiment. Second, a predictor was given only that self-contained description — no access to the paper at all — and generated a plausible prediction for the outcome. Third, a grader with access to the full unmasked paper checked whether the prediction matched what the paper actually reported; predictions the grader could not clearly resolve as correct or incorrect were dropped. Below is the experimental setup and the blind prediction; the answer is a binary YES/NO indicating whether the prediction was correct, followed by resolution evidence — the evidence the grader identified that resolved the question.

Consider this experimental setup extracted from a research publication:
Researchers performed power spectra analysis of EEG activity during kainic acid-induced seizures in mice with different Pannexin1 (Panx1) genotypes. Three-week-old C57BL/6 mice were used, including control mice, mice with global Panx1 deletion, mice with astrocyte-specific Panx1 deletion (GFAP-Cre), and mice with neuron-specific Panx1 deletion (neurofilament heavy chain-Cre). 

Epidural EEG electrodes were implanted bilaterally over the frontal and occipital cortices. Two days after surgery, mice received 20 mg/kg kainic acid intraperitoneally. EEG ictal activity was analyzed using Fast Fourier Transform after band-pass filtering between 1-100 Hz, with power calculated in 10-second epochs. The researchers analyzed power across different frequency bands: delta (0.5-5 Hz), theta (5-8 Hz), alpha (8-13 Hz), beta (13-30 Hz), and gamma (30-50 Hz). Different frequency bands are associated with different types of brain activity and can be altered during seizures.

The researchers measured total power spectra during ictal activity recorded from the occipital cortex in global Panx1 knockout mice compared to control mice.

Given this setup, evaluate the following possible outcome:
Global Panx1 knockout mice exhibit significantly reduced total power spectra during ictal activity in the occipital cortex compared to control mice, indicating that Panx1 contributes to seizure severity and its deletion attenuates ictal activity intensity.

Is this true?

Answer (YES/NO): YES